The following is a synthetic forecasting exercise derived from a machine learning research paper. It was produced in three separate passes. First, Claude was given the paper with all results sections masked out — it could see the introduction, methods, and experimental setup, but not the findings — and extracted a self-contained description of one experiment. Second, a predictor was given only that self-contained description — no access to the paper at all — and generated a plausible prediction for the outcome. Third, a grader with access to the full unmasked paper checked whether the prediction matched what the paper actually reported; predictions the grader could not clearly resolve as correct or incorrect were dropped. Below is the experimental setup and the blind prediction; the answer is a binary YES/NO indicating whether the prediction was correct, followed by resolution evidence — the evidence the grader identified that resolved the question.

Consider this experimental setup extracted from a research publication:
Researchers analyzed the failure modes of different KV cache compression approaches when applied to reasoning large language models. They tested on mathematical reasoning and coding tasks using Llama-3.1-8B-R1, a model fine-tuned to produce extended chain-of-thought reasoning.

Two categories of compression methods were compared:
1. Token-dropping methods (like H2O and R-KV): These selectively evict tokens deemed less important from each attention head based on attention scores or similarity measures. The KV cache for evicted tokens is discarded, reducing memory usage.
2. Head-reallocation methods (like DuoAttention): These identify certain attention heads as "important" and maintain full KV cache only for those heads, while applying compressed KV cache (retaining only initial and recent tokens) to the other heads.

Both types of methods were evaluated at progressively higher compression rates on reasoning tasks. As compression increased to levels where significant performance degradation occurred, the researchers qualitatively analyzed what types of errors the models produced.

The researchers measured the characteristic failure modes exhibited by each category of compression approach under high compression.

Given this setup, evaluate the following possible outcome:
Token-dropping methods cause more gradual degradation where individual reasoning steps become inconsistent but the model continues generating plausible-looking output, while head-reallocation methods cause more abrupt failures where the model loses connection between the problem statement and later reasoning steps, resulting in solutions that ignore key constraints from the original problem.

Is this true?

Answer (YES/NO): NO